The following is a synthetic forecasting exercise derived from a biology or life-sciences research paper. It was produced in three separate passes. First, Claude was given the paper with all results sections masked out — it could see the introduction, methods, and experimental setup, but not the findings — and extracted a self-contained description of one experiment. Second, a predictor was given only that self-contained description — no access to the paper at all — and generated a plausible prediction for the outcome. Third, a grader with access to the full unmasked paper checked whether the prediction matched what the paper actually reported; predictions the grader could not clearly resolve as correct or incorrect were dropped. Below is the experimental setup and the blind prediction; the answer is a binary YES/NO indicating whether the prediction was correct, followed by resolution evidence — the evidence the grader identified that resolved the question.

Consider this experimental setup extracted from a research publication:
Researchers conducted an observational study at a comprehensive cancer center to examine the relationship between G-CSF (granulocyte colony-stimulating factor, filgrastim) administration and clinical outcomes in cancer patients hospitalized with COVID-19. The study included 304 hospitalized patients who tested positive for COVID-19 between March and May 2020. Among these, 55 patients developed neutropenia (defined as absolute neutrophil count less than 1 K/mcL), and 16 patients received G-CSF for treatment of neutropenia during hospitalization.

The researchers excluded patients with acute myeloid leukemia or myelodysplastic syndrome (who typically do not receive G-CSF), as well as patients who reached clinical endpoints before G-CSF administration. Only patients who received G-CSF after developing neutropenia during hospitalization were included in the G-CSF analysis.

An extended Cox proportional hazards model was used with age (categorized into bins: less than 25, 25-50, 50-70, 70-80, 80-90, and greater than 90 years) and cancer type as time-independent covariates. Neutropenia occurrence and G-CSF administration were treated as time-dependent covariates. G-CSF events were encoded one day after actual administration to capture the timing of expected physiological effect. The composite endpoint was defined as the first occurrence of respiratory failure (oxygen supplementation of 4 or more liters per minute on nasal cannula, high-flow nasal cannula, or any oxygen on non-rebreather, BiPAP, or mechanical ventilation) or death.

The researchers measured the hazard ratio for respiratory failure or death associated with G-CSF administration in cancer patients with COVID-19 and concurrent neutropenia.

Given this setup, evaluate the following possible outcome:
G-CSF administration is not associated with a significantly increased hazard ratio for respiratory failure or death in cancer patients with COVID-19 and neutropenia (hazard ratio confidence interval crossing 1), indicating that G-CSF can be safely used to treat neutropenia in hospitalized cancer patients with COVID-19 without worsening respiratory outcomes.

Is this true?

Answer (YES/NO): NO